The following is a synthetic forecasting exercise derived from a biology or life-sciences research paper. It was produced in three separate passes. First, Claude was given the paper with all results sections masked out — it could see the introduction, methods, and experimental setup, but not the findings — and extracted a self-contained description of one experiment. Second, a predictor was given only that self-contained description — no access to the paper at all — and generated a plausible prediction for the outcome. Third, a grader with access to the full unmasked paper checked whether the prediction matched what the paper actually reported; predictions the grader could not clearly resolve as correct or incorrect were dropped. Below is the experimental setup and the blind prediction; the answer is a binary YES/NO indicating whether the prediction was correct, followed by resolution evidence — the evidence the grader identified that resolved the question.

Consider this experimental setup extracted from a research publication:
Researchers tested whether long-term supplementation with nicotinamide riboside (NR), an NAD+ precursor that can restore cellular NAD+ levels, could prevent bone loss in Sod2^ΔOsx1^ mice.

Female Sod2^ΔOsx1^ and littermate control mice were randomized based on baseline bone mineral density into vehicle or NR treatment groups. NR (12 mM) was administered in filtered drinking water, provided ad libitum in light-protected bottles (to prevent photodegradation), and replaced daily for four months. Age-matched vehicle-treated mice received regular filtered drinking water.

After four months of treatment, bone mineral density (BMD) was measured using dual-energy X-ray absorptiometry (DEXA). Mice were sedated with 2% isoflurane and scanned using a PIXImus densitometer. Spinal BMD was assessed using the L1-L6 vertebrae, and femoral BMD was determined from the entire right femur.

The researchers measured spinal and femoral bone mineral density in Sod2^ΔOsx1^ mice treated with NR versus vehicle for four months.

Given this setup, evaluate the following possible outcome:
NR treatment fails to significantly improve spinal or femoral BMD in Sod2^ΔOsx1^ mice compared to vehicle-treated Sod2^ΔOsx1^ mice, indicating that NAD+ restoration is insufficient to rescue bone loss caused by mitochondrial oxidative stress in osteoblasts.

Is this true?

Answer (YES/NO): YES